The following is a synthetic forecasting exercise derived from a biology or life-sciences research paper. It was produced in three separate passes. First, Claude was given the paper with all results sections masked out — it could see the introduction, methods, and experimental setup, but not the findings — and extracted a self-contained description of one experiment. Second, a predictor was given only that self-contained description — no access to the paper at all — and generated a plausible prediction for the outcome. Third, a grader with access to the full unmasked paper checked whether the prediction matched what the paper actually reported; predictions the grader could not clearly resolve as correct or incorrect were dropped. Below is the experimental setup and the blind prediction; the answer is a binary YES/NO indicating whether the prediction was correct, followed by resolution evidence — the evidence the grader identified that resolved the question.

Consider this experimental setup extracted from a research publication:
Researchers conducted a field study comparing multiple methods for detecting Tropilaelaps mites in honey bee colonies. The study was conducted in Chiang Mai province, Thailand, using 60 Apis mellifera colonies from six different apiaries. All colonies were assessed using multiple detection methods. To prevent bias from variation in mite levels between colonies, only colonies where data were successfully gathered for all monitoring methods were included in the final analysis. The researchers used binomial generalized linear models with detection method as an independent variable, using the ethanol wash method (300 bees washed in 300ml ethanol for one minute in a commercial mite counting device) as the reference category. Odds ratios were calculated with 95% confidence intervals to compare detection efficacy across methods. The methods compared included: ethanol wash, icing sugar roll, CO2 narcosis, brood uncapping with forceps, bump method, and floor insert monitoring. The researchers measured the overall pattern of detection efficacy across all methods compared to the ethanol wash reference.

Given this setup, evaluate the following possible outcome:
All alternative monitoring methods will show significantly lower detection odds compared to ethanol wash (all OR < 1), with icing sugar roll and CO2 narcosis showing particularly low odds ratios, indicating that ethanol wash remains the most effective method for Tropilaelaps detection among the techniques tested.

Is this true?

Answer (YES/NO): NO